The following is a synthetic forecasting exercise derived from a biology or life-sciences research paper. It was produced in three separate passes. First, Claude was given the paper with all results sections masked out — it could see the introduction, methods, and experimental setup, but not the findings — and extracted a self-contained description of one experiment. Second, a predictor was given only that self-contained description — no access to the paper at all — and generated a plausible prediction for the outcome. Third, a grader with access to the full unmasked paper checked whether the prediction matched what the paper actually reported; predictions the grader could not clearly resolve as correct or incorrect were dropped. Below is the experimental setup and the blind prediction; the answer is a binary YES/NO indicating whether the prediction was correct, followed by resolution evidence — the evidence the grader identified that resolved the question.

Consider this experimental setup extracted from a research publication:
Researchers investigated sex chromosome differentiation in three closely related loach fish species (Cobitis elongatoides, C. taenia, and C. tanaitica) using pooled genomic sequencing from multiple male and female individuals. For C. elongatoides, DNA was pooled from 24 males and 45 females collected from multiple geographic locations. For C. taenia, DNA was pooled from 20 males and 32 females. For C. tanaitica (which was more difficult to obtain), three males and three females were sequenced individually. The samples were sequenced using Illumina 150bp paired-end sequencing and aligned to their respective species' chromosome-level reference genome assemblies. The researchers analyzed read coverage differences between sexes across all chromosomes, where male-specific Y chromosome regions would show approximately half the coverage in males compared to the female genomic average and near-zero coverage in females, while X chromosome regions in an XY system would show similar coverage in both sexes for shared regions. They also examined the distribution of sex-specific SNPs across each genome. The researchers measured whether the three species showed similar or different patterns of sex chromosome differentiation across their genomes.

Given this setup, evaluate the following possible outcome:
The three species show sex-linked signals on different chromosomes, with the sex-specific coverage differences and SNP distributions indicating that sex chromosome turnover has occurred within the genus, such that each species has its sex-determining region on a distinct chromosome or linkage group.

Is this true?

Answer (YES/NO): YES